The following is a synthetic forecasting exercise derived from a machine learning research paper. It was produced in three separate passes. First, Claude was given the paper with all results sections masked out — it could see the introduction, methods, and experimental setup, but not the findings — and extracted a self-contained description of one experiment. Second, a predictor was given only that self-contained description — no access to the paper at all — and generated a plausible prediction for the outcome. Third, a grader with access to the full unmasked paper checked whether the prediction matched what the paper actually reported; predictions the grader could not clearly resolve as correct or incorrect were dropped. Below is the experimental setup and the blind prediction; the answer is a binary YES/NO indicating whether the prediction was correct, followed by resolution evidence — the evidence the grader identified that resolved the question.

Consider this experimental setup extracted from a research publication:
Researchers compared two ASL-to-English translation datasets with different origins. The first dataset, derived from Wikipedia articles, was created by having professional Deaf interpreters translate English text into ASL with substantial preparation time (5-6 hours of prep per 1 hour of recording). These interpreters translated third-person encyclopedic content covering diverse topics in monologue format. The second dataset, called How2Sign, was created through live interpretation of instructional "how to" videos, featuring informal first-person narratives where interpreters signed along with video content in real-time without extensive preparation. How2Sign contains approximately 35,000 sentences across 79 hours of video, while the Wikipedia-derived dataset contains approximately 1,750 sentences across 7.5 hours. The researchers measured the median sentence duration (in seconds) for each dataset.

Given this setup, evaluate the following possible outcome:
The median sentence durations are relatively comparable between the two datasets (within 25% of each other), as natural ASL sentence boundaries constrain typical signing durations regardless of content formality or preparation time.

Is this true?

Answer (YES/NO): NO